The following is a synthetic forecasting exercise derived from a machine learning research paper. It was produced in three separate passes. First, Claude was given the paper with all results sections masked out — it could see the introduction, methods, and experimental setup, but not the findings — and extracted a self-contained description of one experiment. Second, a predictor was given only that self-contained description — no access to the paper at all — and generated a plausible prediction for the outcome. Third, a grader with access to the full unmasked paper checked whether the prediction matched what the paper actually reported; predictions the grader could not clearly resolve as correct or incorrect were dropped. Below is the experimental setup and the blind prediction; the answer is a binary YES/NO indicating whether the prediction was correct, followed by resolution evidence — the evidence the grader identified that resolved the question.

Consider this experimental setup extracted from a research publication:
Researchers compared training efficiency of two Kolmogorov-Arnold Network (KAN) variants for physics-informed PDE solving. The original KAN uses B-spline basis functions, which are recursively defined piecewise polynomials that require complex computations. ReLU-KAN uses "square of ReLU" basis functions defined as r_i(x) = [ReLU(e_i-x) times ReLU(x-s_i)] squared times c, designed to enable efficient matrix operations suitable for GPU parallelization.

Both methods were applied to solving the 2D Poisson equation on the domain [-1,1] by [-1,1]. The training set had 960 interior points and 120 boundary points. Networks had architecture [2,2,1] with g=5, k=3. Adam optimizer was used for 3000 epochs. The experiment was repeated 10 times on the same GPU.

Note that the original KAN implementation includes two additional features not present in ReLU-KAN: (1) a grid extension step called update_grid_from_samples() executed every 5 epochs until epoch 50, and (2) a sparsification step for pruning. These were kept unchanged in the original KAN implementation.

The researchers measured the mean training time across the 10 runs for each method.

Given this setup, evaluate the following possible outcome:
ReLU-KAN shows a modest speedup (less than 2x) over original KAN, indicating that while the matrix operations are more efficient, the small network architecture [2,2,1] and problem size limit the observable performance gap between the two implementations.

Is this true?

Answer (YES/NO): NO